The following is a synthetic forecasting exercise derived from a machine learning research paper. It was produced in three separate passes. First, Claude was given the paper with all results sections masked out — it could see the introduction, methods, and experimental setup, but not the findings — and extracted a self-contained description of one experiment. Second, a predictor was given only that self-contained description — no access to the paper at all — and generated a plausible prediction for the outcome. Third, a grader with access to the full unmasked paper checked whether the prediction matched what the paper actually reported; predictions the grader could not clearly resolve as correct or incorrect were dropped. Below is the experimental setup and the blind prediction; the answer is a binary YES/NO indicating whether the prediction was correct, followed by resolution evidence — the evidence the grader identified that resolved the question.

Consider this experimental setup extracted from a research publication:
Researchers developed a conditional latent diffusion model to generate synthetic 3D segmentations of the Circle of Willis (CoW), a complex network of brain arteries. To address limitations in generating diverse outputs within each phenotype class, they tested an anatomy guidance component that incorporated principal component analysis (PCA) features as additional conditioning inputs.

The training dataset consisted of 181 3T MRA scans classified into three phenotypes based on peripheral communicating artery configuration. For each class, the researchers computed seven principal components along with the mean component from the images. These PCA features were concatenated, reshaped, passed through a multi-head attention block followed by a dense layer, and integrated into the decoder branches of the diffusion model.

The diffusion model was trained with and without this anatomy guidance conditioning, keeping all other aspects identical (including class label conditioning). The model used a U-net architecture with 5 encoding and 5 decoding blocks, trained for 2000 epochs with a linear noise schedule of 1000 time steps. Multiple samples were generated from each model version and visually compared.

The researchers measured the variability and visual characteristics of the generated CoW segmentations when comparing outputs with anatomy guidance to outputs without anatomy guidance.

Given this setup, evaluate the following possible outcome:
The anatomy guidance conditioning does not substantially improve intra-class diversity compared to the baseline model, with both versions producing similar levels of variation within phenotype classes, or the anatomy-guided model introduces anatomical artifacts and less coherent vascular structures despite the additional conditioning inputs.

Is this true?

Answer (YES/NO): NO